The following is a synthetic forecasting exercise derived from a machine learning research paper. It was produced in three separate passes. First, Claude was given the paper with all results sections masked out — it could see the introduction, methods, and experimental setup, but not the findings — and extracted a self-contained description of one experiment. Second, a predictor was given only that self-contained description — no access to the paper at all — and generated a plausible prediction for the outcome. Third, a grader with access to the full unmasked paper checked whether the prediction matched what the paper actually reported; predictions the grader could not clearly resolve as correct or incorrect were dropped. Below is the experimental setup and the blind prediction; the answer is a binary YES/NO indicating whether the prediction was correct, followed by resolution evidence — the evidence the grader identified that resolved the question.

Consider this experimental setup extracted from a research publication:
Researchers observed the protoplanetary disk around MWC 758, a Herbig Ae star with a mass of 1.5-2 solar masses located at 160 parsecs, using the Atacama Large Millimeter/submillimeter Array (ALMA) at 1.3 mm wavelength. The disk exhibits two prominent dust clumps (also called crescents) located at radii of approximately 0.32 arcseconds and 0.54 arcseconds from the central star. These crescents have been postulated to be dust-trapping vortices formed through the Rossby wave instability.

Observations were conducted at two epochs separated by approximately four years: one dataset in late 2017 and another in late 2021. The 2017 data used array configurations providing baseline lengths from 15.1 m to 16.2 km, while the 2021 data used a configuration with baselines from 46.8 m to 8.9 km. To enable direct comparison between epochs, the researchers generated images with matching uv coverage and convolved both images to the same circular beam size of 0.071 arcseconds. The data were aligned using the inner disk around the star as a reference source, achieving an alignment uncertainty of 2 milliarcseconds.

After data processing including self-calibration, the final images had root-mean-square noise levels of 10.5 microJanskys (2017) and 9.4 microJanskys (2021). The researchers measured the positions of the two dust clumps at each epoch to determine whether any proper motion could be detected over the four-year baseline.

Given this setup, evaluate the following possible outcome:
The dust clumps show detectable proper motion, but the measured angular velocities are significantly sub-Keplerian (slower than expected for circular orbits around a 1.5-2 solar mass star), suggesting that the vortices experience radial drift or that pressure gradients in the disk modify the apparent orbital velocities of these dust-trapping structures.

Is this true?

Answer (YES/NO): NO